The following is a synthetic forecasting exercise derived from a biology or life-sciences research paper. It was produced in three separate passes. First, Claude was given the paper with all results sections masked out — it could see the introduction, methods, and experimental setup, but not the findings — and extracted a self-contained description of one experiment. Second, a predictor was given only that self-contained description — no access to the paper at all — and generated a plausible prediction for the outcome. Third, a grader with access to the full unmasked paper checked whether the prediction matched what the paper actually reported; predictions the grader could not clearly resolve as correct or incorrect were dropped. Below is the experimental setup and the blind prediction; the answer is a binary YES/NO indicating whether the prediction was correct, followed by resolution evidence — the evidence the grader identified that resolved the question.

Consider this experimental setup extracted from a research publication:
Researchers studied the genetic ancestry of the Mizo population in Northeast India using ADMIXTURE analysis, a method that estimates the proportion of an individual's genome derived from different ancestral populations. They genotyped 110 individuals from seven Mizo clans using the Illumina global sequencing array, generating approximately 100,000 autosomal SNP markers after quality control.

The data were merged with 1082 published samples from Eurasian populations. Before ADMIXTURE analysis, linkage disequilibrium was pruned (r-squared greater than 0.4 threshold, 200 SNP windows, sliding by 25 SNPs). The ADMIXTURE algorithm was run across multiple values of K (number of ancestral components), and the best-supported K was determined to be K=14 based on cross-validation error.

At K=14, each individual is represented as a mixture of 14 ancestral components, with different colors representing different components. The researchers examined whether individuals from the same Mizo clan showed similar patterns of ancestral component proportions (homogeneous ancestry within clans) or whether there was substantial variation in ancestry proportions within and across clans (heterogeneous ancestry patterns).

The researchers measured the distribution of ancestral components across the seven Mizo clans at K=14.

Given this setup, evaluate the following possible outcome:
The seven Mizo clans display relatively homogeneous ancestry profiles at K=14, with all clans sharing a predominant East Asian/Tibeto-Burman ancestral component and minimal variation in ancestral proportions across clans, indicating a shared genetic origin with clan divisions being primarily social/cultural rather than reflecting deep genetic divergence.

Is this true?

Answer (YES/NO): NO